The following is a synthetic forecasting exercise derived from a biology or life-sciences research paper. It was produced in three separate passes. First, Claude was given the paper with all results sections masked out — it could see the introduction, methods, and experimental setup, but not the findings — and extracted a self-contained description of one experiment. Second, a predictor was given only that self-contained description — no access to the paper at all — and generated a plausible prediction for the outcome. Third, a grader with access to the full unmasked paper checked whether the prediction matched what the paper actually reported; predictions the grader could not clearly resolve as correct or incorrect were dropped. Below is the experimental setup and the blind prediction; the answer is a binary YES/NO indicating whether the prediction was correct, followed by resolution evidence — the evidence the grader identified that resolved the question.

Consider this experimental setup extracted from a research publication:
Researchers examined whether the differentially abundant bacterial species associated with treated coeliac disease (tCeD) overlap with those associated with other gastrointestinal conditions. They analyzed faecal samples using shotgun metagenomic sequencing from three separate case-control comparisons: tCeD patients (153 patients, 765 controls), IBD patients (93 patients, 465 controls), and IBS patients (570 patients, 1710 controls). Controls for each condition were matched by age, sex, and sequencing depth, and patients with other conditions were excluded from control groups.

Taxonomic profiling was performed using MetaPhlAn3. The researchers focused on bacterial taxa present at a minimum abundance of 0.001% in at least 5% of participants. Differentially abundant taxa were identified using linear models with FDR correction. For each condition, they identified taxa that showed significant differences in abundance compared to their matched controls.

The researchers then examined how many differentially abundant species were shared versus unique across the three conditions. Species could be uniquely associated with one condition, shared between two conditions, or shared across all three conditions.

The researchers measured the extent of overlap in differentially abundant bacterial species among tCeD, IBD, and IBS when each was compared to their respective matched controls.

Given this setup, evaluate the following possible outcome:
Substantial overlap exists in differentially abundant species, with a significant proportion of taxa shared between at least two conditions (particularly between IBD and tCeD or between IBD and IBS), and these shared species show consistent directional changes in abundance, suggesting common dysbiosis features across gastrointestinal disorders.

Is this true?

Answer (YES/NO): NO